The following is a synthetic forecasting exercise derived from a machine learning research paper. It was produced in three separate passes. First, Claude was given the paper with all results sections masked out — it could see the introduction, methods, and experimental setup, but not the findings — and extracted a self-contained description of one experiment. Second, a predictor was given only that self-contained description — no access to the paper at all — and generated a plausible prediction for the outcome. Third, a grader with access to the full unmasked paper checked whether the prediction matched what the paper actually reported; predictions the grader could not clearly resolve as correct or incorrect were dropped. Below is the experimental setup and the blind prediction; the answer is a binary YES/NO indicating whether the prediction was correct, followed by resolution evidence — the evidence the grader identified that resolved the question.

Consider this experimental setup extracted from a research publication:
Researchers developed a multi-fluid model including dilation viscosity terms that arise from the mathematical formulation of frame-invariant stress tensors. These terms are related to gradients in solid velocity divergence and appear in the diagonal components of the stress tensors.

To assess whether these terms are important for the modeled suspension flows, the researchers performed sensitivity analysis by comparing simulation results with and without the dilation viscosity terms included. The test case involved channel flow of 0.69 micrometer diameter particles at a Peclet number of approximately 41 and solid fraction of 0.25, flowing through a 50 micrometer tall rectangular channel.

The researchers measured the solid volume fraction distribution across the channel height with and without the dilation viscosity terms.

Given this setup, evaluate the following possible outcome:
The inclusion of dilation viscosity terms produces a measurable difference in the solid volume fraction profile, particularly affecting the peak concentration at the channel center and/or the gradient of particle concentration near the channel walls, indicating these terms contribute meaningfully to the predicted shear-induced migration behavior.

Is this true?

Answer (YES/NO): NO